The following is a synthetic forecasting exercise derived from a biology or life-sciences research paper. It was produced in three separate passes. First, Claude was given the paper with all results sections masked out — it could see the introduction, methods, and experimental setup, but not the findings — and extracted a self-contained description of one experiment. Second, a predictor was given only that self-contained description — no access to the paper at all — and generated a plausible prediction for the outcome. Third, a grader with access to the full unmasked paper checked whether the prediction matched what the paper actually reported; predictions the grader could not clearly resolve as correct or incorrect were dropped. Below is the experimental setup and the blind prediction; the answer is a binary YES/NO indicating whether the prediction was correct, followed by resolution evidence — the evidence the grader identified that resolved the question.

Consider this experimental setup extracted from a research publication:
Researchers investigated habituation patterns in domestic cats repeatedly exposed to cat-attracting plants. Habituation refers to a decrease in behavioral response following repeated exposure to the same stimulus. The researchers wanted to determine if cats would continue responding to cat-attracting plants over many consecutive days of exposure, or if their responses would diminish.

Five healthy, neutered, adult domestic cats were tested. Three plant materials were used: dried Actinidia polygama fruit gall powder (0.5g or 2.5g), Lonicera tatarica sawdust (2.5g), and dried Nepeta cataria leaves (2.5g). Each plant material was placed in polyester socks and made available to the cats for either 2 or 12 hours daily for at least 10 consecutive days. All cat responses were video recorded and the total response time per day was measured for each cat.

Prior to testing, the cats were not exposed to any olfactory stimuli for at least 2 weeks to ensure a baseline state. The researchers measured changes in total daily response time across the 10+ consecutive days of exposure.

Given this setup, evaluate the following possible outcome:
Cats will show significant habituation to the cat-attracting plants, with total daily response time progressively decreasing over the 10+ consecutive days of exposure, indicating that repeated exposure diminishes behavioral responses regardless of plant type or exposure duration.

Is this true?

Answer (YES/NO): NO